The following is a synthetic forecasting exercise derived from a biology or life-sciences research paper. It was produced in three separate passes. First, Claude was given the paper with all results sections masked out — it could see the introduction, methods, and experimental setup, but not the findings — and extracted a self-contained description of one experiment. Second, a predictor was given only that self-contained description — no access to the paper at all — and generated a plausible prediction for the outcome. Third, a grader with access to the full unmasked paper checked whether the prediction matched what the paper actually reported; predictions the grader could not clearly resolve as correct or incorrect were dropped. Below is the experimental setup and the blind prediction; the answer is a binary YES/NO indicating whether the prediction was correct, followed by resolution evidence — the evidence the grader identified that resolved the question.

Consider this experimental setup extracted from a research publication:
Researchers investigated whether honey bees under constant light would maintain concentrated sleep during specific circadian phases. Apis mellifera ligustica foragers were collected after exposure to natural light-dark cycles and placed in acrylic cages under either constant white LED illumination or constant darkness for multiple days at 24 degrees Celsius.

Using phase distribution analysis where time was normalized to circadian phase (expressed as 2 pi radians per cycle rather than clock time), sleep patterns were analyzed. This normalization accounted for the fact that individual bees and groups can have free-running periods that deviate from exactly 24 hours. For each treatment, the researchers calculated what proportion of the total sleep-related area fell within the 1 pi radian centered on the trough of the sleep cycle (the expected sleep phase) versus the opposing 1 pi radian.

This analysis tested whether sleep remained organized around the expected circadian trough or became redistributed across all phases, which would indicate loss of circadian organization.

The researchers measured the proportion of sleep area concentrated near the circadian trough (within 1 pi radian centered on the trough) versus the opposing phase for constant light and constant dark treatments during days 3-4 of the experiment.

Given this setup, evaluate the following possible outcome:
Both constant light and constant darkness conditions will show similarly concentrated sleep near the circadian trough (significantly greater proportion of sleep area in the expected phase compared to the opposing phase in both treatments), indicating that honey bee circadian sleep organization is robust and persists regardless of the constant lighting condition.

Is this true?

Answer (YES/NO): NO